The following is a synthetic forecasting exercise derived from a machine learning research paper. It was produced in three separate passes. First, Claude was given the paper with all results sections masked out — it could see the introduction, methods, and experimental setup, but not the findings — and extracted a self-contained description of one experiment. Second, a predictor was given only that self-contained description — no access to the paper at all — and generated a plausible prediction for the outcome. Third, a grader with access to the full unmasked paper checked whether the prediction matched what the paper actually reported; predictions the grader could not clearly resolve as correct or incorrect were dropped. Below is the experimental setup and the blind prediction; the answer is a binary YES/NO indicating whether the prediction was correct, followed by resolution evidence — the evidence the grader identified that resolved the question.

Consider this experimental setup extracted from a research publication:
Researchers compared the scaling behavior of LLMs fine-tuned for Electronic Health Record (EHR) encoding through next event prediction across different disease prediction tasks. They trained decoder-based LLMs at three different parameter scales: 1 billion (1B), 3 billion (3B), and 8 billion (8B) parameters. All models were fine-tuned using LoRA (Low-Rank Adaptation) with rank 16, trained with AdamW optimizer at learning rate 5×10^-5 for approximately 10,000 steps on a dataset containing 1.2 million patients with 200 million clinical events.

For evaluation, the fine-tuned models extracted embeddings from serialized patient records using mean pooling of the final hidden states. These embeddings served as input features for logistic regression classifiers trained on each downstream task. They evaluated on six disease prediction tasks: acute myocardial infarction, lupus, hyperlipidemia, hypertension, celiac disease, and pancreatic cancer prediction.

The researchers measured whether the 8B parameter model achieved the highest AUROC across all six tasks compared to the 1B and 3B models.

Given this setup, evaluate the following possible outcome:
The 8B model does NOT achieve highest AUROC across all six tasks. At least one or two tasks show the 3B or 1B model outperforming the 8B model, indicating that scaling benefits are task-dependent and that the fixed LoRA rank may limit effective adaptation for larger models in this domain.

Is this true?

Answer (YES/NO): YES